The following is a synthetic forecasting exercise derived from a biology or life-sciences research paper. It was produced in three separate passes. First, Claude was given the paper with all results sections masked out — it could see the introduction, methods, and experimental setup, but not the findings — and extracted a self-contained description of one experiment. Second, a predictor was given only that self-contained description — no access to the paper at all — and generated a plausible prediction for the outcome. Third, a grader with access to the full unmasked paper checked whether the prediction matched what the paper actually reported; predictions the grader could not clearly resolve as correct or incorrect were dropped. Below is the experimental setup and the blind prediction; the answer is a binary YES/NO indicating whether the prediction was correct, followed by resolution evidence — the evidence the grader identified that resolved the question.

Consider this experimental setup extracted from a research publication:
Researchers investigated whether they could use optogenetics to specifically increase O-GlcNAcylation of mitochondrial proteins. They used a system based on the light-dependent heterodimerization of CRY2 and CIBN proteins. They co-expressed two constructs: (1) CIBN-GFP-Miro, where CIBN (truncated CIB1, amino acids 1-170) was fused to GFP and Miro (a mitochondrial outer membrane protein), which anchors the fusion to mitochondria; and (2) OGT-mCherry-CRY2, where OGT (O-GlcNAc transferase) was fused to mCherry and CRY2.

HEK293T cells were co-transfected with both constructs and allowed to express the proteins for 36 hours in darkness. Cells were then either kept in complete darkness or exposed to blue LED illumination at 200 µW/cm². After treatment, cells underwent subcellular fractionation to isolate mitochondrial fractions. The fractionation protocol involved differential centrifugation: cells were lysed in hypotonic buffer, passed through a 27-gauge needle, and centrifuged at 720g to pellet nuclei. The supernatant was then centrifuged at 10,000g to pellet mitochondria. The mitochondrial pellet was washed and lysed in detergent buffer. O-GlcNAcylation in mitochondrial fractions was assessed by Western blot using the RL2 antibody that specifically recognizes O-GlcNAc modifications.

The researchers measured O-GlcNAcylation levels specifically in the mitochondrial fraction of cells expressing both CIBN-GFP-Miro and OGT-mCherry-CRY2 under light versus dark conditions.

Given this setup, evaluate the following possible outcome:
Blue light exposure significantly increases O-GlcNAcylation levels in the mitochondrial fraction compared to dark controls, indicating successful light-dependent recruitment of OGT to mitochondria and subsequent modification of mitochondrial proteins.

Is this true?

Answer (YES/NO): YES